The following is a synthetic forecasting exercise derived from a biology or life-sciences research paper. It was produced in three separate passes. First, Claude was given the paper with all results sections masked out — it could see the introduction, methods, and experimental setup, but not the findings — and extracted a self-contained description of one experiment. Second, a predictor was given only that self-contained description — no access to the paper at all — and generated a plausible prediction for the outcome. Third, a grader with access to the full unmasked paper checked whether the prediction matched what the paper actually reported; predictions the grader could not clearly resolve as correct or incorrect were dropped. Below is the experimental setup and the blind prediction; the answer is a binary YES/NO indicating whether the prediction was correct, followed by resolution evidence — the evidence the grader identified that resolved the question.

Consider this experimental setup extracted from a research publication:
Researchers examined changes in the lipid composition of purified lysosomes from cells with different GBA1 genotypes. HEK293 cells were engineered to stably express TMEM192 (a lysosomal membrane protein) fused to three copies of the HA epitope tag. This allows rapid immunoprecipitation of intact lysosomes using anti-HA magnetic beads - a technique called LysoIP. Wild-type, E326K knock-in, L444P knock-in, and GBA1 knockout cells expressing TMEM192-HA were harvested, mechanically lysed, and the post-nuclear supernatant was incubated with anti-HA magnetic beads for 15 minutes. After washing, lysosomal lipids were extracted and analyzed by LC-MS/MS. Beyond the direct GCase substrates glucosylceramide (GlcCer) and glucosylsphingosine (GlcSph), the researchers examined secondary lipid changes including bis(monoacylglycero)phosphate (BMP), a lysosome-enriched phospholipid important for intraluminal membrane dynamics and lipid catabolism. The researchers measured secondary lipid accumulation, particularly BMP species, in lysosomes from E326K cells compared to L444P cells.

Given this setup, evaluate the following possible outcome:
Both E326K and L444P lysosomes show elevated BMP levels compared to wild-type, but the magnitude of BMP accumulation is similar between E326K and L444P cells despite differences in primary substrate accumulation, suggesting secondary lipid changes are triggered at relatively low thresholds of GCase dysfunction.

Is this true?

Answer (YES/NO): NO